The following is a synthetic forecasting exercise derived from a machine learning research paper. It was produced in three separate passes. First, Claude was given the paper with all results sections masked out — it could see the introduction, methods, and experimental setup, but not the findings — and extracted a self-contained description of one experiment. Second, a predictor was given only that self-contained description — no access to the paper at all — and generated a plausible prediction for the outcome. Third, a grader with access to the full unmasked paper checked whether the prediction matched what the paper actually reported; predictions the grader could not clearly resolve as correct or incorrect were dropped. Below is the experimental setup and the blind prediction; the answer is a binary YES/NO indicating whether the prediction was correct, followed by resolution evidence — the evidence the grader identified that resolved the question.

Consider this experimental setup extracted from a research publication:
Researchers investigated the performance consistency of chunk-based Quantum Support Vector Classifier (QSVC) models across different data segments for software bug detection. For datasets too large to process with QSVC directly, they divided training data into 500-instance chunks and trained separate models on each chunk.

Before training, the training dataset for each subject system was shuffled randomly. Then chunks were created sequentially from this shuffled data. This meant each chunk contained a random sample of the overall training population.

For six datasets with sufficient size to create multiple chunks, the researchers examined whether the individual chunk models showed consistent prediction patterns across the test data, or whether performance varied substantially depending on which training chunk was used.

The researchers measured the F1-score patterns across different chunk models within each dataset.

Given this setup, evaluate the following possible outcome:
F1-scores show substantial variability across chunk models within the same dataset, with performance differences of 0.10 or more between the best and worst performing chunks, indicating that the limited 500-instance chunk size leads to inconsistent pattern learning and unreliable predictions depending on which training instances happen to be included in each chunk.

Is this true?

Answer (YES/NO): NO